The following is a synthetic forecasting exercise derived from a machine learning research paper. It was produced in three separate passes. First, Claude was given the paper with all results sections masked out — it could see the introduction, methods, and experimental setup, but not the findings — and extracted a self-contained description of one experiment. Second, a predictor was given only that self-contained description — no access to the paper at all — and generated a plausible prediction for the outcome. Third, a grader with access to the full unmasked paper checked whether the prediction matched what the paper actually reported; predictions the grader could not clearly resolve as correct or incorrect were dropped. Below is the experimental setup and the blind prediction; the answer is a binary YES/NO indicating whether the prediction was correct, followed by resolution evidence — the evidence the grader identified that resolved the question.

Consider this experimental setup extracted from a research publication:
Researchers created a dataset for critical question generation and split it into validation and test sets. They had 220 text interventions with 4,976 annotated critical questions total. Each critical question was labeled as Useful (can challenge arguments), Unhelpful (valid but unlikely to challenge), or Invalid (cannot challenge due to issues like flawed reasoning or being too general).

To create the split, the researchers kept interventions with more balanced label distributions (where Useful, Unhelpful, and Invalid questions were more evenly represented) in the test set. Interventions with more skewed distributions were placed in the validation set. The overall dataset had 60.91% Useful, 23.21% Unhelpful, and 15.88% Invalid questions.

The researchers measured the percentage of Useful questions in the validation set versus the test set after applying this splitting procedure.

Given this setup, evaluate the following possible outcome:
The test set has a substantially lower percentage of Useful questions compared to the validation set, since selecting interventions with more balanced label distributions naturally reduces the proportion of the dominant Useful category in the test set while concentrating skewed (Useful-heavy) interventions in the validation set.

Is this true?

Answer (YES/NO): YES